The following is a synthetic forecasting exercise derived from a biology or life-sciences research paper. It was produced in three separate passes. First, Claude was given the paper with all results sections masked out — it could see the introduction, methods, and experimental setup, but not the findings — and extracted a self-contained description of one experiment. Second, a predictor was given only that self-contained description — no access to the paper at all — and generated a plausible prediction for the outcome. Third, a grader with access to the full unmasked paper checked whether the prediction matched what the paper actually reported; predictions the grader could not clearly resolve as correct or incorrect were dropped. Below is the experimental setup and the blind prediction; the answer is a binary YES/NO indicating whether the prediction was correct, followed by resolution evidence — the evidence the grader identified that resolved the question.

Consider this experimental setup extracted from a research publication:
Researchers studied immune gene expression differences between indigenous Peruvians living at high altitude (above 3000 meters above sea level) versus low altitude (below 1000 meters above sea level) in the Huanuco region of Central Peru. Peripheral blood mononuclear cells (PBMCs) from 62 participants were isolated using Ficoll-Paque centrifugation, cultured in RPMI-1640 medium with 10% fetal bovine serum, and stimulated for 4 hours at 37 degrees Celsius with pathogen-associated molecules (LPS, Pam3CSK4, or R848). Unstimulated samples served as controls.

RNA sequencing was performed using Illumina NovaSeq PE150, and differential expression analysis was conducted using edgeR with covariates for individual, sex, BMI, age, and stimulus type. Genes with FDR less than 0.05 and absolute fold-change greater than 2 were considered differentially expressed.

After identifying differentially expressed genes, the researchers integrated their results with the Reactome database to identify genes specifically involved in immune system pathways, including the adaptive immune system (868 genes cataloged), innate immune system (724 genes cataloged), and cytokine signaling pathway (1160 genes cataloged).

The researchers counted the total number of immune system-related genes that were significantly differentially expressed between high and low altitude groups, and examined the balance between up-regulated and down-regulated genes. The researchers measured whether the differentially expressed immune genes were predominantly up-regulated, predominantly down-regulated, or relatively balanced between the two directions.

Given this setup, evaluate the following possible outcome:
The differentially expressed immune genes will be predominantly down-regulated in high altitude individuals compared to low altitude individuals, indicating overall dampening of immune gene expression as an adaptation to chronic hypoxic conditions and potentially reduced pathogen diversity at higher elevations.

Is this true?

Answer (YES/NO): NO